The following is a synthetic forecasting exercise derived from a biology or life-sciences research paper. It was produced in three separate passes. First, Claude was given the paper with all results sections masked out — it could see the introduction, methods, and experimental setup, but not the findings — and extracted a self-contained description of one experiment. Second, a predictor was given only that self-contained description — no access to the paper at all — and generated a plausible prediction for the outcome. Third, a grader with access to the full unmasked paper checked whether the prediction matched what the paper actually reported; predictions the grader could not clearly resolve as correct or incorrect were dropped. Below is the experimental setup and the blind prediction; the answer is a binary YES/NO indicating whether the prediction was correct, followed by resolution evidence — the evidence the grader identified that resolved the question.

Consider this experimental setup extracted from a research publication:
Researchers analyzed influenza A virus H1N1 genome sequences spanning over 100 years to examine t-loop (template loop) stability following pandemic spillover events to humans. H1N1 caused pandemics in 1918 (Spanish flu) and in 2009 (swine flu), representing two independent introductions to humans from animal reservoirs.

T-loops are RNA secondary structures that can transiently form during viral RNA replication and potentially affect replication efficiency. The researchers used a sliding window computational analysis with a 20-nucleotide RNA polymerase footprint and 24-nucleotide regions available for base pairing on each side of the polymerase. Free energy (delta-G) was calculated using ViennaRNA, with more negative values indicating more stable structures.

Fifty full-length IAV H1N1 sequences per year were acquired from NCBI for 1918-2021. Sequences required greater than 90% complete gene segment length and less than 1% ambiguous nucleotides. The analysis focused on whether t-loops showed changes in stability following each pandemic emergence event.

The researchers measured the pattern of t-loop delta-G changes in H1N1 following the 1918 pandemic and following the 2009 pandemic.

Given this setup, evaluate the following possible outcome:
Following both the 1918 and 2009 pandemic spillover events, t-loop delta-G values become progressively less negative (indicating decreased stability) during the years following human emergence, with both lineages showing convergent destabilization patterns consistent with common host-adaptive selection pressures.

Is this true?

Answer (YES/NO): YES